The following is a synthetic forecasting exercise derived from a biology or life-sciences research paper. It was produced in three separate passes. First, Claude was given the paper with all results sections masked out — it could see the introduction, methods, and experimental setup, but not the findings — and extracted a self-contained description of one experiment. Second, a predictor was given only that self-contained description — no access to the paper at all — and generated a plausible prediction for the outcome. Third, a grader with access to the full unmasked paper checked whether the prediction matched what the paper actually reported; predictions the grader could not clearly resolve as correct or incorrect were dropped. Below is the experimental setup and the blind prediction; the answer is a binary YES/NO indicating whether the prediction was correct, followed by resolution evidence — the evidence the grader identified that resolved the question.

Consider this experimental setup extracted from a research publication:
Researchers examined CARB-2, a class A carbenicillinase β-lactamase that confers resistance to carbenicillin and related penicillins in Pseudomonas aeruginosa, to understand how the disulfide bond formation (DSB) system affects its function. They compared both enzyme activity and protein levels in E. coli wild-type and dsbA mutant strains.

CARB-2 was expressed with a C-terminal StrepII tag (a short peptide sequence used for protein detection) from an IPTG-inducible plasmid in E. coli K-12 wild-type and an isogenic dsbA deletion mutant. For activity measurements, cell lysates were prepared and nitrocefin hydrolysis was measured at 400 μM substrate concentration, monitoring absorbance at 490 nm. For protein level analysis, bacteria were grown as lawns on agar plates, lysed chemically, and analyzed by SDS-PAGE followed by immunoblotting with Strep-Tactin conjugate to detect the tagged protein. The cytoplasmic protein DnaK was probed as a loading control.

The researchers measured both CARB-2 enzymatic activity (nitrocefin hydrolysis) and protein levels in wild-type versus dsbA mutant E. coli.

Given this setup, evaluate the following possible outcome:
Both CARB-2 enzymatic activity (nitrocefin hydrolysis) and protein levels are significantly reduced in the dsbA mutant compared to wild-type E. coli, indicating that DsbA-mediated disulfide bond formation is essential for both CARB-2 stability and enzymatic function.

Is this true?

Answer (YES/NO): YES